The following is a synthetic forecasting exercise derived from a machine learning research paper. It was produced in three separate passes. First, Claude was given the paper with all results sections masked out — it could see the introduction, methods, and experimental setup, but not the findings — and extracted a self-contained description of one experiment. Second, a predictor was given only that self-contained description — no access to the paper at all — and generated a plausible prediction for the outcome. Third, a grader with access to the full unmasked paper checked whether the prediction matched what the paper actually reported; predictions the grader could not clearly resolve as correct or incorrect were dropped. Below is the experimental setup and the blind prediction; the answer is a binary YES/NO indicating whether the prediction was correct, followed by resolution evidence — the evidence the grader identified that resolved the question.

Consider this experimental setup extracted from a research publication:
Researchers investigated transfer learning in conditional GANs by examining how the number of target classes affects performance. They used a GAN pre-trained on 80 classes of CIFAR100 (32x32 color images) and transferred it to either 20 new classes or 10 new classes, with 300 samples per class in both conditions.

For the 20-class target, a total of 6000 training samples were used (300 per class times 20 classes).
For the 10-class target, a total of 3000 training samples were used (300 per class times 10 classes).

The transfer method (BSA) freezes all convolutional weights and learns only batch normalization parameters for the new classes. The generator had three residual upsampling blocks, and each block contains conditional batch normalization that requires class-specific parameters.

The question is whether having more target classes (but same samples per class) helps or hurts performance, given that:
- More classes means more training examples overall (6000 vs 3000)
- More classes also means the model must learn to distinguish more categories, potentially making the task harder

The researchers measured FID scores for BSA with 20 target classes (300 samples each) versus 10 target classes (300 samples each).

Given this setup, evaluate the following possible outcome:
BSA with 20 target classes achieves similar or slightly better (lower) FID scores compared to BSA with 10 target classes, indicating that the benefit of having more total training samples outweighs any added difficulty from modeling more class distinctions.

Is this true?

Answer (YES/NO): YES